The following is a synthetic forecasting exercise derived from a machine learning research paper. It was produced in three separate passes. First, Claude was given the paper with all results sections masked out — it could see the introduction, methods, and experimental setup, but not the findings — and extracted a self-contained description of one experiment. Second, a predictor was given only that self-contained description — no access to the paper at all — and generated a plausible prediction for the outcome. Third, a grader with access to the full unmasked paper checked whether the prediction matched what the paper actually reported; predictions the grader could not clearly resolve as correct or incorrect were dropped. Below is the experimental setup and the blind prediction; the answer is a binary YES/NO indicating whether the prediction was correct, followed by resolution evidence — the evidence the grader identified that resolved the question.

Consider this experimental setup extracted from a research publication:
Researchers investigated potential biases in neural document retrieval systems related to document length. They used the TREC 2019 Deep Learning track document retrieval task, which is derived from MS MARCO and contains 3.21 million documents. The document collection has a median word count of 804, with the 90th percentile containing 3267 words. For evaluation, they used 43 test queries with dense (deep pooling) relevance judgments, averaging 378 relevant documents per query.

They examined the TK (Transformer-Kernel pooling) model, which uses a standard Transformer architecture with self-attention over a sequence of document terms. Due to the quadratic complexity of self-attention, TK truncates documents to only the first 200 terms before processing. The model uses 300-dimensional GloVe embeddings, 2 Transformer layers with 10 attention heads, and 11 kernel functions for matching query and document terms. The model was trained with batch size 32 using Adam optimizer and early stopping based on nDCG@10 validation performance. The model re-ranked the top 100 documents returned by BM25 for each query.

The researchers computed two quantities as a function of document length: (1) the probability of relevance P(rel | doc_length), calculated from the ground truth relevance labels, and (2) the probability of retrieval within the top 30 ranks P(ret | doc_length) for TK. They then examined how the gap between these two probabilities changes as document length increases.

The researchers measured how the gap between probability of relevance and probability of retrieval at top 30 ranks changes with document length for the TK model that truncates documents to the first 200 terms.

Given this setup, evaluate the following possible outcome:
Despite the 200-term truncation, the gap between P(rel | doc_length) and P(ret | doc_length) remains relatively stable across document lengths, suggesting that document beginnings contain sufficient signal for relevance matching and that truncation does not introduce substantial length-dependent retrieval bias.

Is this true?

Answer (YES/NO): NO